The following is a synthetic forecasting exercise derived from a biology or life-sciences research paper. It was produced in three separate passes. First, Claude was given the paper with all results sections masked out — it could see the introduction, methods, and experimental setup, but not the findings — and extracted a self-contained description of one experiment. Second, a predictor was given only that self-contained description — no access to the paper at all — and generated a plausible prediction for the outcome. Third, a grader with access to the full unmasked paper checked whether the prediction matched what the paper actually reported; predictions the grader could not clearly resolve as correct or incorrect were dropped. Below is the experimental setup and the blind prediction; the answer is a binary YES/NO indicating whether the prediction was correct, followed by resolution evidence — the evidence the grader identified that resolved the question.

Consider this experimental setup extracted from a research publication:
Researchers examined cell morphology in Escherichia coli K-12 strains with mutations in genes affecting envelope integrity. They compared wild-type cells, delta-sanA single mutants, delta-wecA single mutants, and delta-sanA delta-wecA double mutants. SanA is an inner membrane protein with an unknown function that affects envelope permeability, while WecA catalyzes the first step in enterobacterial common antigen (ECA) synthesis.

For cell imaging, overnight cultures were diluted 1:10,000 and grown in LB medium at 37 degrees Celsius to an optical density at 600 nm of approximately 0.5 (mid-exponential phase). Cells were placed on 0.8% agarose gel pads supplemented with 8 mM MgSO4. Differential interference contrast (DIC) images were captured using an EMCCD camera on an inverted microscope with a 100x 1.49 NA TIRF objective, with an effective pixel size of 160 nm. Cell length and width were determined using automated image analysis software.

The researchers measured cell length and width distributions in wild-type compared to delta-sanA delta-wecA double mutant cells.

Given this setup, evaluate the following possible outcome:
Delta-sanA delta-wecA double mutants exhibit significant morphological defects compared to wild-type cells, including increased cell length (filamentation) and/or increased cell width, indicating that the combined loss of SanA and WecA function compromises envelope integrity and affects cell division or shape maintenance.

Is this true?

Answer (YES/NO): YES